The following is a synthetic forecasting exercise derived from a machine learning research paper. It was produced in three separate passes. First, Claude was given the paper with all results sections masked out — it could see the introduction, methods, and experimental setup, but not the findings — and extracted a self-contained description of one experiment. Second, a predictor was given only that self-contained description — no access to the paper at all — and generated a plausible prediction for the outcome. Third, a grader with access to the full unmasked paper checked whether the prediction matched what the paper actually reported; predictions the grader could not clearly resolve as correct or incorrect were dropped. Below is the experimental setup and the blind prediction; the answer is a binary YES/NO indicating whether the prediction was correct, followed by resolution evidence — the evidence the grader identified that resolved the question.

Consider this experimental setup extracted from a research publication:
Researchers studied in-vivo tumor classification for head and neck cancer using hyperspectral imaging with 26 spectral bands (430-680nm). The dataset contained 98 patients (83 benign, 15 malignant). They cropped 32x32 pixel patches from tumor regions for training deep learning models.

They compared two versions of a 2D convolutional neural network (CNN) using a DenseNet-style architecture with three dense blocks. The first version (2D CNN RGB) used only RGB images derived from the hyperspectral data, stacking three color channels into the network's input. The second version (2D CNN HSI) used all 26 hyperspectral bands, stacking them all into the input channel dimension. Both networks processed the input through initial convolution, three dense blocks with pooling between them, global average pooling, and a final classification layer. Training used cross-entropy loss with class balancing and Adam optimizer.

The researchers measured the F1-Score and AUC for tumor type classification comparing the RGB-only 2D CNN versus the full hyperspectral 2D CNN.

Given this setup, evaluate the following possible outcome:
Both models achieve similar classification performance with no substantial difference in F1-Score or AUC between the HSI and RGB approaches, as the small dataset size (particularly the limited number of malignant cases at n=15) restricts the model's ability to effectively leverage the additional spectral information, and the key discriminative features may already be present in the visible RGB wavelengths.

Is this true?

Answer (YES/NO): YES